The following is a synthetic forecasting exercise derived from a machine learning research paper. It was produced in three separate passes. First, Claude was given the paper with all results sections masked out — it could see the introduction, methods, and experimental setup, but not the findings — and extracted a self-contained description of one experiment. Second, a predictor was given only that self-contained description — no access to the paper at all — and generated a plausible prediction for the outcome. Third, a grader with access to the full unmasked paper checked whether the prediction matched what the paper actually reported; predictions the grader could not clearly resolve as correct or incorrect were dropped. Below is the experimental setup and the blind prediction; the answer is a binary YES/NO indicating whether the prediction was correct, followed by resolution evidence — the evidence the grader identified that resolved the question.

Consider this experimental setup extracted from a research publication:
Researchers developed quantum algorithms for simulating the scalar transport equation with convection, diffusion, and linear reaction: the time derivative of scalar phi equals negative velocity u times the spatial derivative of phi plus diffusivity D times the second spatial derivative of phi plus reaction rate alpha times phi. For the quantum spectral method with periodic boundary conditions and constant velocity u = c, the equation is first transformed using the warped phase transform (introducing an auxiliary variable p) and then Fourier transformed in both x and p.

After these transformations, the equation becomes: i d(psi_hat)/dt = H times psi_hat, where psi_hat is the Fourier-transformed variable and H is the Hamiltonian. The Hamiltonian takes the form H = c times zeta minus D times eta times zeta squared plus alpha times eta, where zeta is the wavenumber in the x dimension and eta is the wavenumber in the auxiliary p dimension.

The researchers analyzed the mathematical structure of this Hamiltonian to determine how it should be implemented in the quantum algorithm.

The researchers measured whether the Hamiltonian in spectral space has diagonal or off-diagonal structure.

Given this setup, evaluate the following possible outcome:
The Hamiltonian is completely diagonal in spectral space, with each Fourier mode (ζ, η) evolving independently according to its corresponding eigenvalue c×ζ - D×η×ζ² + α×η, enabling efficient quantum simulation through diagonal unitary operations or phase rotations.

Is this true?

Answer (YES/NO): YES